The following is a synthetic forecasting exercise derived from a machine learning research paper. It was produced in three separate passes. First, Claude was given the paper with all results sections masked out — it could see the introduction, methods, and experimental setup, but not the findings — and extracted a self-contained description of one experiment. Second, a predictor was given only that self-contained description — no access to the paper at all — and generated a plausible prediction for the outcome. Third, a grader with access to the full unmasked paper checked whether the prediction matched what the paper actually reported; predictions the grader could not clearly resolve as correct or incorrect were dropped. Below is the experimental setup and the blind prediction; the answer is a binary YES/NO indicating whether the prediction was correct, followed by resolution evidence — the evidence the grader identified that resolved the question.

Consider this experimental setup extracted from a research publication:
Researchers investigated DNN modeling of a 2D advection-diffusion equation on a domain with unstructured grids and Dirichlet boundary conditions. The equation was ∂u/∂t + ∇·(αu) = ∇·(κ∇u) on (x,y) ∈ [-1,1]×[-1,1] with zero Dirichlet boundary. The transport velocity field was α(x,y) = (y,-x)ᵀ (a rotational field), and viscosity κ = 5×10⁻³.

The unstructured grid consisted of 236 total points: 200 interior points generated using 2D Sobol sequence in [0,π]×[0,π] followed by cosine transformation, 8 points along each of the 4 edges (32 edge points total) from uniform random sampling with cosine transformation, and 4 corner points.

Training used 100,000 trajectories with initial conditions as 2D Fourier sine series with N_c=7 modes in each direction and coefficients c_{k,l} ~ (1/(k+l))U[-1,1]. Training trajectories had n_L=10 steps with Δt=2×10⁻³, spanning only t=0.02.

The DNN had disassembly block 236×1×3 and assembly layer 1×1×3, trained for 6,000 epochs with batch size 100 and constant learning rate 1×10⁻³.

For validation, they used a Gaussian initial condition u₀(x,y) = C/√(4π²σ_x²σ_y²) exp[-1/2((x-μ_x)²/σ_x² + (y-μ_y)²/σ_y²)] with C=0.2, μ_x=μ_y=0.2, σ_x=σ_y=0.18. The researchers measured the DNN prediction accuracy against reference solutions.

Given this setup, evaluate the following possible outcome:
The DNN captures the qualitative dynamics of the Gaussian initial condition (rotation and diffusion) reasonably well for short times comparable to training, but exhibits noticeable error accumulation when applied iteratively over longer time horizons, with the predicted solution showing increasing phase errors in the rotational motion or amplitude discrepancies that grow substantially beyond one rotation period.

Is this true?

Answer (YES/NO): NO